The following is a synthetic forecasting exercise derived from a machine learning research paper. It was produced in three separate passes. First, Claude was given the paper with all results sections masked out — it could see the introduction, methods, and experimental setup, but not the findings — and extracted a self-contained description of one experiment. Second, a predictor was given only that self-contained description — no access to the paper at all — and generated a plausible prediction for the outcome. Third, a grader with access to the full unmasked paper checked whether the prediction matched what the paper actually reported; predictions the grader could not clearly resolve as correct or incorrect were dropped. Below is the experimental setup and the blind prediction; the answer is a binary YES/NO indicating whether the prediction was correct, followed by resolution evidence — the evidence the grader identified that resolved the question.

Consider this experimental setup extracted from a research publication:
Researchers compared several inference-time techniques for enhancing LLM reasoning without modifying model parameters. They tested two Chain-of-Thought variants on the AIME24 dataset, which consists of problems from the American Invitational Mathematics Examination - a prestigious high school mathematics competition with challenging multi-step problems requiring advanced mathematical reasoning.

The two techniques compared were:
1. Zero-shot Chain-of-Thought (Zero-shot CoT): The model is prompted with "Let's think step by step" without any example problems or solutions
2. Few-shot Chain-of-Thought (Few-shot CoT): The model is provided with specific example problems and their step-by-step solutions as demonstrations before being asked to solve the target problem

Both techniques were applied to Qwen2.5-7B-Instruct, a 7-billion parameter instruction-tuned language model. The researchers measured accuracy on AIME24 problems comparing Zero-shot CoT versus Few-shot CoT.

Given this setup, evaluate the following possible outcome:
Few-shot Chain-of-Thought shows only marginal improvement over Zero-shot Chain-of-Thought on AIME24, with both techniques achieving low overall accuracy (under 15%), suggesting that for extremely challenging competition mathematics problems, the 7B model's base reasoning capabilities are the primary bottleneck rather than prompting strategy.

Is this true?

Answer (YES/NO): NO